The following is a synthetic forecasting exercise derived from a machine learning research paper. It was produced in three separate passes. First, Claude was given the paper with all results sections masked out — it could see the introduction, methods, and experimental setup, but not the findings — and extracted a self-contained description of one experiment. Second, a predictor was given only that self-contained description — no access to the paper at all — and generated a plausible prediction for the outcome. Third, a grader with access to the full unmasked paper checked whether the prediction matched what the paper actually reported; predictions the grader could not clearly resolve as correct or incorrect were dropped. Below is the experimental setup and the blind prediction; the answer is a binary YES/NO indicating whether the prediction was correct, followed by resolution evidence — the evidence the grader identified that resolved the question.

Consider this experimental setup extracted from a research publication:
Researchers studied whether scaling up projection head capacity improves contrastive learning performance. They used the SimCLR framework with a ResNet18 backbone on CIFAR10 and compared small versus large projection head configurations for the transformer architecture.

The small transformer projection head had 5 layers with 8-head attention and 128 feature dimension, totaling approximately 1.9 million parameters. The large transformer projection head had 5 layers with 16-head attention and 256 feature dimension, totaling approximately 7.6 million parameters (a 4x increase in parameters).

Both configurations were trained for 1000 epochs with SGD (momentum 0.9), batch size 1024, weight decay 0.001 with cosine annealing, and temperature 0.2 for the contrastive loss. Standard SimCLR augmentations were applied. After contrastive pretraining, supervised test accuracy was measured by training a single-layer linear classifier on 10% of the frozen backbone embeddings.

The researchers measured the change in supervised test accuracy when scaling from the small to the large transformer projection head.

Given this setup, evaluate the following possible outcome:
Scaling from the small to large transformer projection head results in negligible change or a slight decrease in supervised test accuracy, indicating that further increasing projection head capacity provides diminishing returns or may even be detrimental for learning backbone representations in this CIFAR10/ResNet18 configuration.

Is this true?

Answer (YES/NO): NO